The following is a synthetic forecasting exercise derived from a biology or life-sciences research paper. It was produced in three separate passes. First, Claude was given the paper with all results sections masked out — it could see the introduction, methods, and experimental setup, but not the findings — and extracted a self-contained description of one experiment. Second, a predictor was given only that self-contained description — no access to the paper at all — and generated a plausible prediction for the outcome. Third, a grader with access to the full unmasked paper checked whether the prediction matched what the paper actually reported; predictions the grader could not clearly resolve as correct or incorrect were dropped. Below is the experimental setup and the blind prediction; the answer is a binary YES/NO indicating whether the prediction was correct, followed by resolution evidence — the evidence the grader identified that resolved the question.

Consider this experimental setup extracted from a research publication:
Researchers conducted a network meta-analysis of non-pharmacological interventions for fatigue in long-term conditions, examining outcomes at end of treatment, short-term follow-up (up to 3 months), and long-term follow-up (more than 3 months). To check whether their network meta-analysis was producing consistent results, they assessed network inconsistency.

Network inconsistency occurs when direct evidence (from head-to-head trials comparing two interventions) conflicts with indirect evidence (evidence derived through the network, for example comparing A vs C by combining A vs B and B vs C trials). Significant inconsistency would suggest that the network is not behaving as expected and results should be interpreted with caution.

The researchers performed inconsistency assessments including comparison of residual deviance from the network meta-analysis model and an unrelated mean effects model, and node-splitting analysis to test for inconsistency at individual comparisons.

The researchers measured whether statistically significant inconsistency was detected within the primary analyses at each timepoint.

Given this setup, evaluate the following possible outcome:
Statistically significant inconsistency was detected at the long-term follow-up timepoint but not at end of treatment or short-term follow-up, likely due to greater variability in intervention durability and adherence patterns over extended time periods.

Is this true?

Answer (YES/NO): NO